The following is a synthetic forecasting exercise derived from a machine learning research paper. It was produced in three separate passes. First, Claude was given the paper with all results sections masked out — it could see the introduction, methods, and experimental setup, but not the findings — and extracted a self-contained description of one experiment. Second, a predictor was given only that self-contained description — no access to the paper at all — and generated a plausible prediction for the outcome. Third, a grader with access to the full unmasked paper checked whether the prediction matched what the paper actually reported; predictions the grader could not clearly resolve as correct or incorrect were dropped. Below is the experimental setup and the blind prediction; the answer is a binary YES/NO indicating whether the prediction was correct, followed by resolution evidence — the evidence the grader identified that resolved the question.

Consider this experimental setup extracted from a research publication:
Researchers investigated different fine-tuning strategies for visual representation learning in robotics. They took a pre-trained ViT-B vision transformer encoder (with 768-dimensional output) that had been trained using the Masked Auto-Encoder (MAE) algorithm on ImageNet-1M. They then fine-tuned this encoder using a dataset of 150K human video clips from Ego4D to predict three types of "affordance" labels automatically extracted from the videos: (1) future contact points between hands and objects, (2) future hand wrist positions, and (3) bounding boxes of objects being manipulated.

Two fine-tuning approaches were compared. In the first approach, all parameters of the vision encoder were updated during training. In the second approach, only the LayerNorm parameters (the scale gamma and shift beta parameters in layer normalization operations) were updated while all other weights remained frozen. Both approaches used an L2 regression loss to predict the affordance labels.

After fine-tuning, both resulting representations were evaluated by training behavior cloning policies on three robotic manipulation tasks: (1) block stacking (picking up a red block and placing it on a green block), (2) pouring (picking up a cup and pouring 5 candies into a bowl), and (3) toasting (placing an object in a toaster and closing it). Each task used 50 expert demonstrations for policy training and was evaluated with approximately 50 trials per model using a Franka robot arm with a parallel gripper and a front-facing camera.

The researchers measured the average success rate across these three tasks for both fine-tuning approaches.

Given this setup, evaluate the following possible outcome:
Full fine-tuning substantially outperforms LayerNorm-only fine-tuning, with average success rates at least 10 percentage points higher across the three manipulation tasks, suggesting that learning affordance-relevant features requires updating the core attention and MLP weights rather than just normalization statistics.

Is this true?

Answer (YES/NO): NO